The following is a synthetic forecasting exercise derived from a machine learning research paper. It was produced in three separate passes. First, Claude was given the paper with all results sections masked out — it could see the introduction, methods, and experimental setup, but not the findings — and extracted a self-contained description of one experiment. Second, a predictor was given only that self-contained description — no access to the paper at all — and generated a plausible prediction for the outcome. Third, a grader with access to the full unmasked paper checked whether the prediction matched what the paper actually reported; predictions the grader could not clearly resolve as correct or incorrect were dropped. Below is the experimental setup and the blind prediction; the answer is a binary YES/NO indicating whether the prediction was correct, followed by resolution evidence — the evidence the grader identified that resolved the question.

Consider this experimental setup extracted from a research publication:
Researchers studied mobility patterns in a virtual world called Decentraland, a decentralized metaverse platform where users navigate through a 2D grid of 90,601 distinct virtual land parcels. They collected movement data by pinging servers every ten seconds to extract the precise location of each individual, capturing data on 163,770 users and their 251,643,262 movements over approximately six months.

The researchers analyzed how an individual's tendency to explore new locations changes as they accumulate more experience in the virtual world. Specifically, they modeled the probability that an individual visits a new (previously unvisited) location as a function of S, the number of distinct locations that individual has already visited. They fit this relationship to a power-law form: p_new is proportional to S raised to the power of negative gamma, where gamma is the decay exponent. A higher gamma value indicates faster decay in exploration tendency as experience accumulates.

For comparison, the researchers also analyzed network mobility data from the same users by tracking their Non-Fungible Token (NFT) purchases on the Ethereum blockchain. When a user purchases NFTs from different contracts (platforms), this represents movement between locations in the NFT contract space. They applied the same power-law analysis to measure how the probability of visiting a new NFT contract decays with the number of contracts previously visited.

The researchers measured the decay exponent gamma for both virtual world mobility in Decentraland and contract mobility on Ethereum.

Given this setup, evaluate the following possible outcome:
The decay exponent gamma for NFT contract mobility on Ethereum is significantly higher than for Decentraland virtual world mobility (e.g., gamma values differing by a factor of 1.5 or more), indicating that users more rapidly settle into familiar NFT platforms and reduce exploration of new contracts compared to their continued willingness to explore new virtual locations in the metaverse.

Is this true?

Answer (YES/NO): NO